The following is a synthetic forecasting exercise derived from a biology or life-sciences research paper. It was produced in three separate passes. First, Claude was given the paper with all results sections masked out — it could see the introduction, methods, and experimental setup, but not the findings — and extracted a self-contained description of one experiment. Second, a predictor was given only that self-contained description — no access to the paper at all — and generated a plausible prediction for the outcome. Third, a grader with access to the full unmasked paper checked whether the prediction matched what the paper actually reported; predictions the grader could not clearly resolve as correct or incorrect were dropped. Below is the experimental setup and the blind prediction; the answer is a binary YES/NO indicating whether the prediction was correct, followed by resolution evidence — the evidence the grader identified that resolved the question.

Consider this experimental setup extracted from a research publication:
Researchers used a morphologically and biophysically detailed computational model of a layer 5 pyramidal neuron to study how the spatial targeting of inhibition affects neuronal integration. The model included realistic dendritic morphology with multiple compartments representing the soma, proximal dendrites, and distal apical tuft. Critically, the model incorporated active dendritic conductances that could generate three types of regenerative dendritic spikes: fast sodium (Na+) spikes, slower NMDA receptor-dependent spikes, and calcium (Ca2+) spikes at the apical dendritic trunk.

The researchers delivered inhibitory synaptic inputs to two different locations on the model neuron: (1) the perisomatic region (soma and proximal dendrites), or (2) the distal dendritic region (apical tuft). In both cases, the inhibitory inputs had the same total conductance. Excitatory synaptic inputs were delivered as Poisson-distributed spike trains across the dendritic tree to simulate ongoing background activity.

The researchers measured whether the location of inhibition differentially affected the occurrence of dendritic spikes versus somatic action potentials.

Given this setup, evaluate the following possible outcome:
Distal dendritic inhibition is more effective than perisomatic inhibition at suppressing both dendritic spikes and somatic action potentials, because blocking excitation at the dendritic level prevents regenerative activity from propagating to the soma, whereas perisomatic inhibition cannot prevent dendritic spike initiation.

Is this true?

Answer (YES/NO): YES